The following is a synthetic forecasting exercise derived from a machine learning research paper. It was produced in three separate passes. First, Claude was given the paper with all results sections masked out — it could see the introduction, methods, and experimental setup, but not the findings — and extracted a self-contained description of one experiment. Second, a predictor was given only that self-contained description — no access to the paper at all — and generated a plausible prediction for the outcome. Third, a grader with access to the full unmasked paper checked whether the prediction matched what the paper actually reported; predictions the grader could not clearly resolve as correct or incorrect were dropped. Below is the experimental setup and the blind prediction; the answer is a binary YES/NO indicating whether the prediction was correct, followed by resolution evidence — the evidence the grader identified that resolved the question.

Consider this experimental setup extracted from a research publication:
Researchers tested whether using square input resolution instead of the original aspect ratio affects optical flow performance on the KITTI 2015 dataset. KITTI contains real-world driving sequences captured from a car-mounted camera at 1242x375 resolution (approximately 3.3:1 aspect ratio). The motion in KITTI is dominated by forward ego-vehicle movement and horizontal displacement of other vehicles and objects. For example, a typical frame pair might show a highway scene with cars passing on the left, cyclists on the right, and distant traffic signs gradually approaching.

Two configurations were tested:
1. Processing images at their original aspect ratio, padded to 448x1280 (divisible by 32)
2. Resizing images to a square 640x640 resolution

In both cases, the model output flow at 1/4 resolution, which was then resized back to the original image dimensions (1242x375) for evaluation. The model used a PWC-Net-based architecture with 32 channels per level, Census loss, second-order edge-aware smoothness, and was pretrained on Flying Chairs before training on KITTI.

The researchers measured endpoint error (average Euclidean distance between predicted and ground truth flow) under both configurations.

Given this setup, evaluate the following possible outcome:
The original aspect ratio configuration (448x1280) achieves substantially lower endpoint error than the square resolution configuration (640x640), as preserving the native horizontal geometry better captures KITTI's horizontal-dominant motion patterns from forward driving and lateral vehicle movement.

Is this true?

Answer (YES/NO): NO